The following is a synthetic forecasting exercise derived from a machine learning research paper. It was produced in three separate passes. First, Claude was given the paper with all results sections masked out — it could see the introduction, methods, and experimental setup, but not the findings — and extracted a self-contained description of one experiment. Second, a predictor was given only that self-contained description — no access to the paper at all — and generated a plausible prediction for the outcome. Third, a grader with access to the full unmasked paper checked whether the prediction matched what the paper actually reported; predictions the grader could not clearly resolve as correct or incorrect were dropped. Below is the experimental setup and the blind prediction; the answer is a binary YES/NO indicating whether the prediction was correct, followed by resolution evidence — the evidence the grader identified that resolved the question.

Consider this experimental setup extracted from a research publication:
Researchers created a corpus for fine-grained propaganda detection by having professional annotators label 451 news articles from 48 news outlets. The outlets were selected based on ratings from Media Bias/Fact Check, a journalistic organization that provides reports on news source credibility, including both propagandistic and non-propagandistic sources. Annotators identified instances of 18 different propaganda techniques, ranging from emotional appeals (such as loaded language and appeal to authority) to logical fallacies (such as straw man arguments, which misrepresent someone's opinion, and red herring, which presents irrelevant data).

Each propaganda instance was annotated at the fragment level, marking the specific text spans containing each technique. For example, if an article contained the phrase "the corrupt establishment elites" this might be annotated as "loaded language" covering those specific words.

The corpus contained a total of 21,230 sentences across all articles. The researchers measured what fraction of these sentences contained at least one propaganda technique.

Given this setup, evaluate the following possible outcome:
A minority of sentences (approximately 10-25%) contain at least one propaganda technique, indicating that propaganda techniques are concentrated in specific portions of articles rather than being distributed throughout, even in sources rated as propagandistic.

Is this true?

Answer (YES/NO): NO